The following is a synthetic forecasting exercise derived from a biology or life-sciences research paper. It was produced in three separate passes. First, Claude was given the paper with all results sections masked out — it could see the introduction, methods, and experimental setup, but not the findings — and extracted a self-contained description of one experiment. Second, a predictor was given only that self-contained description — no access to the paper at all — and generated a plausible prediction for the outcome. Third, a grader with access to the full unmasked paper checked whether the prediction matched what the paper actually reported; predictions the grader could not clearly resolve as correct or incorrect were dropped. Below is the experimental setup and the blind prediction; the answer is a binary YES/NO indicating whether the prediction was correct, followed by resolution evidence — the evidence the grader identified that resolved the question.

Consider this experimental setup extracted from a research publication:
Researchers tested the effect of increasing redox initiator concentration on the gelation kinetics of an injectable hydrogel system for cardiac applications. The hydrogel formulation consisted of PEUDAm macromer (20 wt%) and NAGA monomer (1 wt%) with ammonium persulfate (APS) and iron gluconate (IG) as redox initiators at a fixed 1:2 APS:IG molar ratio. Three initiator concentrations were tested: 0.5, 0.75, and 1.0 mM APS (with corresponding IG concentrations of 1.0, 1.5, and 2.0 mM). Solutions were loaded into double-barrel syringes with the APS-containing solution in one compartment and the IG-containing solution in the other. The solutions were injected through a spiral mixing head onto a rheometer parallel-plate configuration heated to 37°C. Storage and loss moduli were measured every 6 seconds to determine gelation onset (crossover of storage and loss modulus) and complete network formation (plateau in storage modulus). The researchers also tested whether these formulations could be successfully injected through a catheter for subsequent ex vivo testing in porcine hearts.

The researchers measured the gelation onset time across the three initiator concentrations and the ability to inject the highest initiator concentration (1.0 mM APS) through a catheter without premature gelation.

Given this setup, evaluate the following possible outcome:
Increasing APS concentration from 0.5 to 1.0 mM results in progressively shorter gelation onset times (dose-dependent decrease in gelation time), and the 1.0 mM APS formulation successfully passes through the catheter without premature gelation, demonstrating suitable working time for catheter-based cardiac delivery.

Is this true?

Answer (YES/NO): NO